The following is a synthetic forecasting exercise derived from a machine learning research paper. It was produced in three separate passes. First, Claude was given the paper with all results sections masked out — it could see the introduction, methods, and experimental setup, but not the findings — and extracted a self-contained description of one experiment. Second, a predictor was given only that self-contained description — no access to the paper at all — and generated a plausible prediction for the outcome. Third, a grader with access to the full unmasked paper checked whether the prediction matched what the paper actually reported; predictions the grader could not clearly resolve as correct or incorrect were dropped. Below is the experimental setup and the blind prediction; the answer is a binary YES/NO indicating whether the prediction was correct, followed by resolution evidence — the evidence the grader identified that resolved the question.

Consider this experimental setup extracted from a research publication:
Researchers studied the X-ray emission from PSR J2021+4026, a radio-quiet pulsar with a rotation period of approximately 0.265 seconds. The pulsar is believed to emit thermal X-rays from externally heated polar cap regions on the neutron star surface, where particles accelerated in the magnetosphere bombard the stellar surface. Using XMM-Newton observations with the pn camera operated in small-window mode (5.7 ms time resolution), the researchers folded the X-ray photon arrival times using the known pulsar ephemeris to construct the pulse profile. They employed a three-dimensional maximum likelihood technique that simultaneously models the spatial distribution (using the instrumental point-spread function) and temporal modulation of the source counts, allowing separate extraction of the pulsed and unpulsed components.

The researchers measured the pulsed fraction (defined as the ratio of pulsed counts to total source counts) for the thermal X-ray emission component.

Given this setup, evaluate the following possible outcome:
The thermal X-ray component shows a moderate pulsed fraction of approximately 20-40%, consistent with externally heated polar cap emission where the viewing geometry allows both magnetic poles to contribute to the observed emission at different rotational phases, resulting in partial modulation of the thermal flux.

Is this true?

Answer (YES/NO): NO